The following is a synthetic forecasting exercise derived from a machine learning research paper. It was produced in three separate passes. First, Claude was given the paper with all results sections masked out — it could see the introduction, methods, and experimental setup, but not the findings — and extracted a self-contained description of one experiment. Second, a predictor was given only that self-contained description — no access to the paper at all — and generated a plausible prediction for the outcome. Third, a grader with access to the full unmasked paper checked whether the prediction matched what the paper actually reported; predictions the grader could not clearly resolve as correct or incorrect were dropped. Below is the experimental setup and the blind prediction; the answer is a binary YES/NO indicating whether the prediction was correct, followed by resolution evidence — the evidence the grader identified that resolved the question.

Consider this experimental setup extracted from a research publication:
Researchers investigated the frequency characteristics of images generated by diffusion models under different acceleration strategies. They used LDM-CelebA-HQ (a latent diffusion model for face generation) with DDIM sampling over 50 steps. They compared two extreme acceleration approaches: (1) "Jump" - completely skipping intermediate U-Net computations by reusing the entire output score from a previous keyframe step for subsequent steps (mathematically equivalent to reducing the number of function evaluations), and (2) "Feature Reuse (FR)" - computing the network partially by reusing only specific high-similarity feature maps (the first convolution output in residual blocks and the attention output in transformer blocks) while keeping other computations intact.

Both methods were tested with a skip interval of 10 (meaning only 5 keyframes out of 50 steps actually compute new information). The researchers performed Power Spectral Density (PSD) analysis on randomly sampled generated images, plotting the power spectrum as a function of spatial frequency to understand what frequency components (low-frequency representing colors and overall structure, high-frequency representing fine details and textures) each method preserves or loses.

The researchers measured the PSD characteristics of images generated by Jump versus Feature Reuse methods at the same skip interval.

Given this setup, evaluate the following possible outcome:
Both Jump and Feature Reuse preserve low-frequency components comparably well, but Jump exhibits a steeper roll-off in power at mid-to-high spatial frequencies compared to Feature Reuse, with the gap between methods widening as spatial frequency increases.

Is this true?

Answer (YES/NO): NO